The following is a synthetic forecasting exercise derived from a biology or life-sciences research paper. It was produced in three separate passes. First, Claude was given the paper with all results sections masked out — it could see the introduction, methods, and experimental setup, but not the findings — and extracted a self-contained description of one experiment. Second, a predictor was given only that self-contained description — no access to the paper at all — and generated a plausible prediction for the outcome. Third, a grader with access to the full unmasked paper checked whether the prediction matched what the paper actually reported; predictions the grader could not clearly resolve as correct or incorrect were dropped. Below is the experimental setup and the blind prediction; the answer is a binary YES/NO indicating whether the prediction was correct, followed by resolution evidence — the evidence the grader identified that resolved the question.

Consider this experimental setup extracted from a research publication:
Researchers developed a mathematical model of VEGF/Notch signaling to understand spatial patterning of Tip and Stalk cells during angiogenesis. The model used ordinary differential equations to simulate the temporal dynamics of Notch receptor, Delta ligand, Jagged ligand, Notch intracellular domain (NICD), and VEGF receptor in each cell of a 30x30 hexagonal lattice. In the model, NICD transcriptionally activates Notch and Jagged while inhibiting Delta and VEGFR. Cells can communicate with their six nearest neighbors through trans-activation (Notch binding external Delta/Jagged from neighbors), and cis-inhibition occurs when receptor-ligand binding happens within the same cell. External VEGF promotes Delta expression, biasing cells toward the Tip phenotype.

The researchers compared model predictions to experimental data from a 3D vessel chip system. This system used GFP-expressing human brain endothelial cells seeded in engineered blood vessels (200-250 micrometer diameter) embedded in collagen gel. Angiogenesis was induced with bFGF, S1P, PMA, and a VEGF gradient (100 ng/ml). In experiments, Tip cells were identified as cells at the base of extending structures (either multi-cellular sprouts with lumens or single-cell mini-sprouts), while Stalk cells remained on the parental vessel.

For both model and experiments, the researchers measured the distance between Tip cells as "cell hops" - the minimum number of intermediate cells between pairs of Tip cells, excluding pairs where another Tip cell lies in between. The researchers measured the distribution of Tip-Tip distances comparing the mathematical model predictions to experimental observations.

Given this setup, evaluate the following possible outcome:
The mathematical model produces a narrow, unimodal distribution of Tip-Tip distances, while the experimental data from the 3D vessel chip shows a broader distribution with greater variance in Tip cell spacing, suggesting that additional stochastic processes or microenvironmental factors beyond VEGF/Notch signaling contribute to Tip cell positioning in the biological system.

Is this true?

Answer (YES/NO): NO